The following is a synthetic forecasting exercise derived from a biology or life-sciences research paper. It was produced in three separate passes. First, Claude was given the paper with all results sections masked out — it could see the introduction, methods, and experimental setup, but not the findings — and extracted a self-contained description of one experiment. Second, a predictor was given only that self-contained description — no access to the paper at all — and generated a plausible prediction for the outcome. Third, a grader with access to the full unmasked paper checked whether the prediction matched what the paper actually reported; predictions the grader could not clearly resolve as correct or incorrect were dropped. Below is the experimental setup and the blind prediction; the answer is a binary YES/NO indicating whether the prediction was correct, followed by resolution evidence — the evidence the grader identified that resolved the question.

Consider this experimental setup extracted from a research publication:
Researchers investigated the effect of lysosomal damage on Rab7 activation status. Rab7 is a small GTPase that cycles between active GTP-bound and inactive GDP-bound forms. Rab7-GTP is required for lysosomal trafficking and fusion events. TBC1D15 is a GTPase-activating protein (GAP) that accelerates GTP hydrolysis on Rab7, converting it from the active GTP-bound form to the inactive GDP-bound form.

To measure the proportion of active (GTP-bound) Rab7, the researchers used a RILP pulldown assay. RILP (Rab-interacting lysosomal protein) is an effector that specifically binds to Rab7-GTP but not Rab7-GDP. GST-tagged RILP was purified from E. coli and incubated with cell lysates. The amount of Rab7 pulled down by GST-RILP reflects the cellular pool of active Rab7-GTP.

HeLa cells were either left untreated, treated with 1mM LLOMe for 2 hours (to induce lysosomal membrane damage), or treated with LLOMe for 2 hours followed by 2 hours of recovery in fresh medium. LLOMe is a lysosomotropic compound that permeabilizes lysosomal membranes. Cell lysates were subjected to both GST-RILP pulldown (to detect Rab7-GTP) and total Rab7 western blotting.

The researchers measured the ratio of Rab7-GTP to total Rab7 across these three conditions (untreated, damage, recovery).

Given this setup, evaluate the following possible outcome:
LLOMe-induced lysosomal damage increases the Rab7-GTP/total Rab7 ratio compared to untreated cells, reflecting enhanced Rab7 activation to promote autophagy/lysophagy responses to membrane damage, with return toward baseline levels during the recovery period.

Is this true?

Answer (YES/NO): NO